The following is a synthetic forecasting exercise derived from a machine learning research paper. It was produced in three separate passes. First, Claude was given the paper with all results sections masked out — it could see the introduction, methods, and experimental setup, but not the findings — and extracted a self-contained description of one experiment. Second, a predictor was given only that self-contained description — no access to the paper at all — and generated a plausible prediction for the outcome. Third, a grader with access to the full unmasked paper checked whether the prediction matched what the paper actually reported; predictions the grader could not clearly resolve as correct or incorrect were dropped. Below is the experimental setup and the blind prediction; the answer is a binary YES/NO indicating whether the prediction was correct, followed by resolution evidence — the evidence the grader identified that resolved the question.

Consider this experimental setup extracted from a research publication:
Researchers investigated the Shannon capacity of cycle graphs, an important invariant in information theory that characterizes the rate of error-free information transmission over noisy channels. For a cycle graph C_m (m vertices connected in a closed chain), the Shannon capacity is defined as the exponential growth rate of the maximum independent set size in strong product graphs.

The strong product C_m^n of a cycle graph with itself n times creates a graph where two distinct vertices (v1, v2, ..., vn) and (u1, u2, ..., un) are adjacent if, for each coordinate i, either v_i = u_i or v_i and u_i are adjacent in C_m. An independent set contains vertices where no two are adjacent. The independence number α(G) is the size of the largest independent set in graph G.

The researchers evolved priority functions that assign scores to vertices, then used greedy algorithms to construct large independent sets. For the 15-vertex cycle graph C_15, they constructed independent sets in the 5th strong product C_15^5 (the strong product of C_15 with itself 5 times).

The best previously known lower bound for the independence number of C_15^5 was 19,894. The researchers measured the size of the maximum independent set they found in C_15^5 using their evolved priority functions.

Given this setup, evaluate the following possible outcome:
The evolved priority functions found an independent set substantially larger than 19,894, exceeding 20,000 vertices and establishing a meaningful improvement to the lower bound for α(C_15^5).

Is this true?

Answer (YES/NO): NO